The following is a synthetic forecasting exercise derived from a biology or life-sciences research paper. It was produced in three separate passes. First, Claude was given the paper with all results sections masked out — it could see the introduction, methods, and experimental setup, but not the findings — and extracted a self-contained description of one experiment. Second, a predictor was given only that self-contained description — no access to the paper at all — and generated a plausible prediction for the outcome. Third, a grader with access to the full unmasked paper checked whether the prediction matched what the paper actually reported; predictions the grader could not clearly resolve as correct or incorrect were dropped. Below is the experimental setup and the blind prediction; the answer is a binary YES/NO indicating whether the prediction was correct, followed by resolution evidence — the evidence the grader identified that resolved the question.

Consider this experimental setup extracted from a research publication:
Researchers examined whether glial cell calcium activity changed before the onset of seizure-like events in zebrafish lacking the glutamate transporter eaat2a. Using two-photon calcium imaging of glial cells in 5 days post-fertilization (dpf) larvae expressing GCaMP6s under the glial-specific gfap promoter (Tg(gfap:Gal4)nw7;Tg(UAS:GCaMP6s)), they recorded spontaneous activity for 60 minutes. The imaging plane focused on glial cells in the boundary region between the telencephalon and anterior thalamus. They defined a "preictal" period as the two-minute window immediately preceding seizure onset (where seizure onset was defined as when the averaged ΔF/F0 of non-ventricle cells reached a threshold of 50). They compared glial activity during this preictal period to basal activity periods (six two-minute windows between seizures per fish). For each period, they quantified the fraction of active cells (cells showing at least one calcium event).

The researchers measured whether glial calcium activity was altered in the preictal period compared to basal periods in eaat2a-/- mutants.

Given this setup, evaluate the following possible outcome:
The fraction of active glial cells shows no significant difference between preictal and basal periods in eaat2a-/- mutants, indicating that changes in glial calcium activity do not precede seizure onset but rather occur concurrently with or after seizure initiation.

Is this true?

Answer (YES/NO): YES